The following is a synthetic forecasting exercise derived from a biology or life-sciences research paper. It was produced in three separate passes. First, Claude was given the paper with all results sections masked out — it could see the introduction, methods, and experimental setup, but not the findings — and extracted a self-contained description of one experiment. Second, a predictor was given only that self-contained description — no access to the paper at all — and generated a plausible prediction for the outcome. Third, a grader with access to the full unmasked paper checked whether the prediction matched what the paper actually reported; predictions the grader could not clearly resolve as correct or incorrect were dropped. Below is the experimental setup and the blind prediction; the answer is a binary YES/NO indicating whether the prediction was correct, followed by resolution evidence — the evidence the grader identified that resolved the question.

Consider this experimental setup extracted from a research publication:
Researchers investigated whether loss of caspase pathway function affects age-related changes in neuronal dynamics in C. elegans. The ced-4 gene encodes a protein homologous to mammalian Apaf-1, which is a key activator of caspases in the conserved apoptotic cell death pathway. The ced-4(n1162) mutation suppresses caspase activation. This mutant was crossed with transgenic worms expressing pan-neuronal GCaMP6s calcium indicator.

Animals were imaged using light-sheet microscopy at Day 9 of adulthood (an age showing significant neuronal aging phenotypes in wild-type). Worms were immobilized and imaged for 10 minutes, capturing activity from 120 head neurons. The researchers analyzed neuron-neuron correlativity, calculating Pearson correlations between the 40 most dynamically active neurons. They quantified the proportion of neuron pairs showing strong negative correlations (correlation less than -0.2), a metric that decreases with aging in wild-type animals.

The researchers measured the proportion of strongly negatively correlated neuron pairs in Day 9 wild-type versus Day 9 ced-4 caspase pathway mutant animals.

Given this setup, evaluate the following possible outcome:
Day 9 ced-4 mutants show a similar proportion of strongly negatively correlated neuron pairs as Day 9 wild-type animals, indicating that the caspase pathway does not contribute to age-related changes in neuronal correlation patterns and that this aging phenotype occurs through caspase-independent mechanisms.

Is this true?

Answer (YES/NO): NO